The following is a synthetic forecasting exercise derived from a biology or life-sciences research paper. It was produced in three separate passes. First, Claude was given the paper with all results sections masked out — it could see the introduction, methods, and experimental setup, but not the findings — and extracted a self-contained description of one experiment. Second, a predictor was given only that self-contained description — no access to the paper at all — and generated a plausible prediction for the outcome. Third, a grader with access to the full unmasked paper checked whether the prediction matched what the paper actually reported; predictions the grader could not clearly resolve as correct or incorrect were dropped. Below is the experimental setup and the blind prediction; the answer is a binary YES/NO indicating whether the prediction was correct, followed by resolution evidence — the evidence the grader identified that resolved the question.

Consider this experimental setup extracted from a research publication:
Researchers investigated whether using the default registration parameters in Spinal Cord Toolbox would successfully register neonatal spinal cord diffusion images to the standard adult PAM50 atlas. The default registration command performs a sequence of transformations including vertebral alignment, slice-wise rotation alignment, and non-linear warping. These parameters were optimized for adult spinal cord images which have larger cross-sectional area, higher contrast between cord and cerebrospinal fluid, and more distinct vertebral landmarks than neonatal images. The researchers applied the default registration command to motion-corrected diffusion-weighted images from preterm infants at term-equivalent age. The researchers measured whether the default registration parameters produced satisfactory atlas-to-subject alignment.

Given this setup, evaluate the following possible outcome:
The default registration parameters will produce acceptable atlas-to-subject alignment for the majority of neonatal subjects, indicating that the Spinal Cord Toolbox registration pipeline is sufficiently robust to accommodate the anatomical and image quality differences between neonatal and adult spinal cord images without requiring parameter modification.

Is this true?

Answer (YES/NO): NO